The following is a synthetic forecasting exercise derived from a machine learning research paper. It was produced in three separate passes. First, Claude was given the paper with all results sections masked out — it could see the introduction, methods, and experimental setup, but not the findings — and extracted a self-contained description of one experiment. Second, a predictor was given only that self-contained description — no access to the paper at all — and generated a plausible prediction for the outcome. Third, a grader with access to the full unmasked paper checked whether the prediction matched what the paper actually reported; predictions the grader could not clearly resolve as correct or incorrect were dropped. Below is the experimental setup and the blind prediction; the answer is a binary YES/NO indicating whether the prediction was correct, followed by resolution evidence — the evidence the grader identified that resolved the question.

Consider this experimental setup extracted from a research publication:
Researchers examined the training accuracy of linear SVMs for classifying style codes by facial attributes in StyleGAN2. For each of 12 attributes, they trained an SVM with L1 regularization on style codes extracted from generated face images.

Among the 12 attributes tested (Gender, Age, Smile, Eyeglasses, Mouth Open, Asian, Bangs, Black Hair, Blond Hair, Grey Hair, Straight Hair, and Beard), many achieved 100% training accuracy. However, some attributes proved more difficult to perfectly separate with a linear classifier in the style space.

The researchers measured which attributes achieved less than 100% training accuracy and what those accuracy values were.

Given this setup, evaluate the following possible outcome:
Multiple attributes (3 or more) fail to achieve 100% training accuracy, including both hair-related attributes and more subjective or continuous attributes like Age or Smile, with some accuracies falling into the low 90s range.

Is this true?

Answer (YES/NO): NO